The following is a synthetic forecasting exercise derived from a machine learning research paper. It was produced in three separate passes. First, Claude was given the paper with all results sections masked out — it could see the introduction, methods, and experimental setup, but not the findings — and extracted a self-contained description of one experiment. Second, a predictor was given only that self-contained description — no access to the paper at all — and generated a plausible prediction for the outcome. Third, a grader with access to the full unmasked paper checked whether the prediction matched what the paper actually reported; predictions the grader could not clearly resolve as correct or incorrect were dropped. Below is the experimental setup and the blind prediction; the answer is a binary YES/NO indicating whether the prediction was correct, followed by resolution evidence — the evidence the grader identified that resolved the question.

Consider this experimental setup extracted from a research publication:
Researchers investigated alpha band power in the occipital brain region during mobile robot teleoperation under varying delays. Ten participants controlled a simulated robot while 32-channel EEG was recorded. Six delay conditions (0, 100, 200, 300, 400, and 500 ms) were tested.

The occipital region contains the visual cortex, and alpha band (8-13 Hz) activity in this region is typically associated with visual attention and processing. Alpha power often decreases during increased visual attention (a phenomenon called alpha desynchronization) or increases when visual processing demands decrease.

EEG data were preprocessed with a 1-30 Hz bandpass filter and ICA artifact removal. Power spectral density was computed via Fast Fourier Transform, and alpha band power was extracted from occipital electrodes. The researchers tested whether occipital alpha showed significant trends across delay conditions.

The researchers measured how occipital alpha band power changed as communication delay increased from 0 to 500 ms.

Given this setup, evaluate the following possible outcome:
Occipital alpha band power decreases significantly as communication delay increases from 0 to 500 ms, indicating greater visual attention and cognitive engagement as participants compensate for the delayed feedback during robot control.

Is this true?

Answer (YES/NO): NO